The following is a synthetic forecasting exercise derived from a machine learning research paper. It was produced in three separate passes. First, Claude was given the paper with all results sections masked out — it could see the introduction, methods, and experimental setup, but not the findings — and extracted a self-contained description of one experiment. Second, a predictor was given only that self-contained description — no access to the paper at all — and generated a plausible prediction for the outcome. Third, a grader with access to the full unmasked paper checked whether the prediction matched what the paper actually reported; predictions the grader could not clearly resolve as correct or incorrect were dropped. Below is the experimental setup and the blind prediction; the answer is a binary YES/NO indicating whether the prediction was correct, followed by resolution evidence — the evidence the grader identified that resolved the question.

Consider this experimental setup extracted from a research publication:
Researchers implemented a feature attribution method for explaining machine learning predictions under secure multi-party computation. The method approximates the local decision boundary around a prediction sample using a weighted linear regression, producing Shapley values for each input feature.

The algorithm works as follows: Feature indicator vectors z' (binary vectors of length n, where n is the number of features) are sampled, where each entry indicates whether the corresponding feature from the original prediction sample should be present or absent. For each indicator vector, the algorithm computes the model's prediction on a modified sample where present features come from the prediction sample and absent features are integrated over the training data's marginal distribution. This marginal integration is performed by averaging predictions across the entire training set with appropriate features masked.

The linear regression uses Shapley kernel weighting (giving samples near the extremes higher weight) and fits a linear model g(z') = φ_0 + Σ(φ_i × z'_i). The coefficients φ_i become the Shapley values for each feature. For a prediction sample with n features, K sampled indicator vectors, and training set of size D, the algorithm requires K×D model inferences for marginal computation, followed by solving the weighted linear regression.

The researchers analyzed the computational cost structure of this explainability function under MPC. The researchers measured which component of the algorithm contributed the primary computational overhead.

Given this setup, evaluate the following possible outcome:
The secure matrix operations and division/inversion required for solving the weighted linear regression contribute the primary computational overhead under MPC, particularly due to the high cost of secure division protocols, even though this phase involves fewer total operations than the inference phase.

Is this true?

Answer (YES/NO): NO